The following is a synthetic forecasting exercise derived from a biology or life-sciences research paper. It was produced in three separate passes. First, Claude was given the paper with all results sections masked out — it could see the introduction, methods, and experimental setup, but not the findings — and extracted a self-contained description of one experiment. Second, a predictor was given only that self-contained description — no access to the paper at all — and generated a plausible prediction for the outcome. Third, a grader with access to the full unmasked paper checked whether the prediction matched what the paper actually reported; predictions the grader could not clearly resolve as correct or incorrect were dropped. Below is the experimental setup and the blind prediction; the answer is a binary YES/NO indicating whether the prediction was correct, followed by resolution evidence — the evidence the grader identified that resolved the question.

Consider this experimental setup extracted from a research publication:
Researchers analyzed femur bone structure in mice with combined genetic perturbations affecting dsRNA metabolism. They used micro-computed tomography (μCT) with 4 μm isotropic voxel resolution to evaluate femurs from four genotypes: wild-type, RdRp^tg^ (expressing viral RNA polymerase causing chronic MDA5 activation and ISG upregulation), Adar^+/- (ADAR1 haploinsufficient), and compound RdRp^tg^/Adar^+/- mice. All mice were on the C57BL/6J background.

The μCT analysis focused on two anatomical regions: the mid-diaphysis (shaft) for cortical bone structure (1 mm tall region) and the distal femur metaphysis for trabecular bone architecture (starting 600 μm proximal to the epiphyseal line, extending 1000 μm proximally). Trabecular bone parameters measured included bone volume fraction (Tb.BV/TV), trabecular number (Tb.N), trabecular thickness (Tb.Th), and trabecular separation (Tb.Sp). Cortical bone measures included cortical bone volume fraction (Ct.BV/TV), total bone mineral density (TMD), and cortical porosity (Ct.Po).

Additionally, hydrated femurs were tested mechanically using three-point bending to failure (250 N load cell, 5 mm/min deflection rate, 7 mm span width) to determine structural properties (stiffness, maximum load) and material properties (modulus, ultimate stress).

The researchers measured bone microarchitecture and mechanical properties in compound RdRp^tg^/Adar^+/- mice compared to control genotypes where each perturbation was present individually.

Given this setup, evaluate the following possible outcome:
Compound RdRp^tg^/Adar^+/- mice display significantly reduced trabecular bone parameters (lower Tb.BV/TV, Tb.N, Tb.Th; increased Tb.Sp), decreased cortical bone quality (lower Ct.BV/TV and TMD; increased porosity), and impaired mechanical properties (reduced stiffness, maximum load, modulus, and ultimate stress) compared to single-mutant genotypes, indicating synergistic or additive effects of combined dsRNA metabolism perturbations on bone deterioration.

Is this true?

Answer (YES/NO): NO